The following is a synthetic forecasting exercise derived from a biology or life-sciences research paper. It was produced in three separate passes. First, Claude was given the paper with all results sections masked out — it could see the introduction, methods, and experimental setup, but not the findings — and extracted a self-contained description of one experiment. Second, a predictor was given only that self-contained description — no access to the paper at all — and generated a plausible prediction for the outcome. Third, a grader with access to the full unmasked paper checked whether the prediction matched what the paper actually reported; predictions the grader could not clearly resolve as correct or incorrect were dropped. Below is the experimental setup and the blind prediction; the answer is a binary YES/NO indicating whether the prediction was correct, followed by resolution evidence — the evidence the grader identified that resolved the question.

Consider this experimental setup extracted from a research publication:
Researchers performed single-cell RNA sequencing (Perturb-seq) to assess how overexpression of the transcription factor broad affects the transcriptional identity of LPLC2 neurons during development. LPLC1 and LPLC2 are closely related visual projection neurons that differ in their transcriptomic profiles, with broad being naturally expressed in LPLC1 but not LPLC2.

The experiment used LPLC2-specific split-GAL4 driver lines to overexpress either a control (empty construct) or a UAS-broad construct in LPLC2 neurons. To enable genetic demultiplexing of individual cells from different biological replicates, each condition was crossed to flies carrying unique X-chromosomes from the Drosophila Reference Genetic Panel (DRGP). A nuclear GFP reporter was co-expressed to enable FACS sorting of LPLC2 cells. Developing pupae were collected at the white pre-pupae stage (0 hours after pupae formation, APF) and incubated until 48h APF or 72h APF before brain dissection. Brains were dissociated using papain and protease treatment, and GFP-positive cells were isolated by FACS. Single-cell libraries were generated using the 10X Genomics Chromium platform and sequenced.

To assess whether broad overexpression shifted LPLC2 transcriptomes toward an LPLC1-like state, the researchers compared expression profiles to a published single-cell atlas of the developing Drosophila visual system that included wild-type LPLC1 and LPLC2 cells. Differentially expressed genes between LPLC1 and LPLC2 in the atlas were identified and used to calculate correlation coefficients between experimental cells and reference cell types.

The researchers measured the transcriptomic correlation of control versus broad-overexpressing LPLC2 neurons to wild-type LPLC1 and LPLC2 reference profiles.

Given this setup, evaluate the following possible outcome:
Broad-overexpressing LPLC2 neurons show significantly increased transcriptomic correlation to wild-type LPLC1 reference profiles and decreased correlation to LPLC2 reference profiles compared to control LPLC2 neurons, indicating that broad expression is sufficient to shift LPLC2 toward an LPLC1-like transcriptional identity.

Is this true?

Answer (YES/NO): NO